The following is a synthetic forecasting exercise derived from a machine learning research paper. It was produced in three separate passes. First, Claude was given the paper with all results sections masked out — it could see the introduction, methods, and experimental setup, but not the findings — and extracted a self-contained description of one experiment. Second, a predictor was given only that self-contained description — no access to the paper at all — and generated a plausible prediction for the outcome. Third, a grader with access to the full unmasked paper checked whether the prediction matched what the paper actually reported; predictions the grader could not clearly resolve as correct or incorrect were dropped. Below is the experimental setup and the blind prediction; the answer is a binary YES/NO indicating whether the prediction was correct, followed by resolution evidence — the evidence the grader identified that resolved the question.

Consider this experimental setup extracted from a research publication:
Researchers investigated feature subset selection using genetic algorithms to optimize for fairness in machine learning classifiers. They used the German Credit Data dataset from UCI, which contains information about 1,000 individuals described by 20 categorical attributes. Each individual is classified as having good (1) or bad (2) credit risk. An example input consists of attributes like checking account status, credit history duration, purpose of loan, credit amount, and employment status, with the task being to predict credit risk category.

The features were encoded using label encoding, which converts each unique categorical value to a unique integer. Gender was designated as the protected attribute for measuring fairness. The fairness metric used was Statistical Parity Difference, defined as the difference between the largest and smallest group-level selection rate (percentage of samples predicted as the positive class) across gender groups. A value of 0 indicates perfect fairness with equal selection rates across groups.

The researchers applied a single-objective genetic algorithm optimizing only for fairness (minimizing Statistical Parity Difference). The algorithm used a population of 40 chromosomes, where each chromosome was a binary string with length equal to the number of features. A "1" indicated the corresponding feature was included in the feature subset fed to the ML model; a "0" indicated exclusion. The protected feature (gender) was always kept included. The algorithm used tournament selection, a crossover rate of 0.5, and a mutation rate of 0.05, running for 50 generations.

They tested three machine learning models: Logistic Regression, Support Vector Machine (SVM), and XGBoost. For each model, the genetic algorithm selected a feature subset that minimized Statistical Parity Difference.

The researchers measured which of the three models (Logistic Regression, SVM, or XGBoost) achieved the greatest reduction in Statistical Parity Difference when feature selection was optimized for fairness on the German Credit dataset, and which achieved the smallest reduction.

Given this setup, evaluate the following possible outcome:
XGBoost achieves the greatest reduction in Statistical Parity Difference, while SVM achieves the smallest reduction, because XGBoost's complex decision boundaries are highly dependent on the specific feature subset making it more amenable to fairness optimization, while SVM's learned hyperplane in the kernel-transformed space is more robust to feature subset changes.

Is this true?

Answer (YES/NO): NO